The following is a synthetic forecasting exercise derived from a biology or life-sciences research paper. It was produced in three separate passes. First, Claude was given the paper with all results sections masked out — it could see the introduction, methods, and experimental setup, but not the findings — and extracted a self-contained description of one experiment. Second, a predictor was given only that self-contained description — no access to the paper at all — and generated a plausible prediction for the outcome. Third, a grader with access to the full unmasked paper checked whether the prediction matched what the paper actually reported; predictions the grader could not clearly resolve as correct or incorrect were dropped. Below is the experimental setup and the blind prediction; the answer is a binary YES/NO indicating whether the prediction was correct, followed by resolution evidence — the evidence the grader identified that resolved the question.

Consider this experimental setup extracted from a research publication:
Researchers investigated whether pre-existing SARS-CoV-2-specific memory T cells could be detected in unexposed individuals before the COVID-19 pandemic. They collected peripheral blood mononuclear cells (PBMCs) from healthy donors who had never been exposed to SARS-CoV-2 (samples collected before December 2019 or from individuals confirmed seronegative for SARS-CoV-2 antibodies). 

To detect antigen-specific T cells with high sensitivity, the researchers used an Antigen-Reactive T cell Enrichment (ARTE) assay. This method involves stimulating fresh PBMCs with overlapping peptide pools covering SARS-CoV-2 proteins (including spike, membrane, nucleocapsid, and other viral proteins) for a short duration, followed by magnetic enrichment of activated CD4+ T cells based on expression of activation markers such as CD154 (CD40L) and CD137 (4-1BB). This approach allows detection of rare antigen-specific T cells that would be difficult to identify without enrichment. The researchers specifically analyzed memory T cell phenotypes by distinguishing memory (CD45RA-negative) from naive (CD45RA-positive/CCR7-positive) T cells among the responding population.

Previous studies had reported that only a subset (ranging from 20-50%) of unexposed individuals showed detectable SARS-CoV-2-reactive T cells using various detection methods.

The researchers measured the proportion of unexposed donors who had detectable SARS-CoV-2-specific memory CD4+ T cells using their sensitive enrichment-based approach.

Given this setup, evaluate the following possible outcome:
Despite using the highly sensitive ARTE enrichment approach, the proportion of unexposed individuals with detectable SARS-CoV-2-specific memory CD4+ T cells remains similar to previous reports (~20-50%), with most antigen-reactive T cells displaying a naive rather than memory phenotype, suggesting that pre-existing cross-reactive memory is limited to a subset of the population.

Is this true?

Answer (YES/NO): NO